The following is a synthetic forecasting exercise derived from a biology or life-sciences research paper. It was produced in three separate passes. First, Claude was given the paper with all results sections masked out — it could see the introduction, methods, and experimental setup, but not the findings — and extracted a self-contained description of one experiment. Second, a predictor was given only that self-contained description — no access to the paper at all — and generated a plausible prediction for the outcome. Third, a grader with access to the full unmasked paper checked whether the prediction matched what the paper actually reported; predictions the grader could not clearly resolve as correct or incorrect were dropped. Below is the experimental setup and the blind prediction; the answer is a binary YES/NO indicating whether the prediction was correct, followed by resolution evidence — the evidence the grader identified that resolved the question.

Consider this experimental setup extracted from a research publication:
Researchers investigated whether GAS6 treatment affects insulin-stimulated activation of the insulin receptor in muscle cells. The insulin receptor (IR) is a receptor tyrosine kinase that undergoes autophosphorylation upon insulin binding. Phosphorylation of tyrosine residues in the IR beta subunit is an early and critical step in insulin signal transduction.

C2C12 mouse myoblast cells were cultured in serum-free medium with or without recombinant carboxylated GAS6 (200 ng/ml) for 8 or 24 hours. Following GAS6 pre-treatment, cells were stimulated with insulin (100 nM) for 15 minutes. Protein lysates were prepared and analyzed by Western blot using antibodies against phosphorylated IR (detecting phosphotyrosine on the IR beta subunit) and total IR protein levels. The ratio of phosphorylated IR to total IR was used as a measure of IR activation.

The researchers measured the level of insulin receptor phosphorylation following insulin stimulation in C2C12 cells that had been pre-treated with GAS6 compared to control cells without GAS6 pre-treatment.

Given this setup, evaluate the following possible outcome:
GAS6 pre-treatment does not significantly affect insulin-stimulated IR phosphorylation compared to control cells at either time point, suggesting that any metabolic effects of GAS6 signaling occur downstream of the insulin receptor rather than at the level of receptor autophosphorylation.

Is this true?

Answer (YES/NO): NO